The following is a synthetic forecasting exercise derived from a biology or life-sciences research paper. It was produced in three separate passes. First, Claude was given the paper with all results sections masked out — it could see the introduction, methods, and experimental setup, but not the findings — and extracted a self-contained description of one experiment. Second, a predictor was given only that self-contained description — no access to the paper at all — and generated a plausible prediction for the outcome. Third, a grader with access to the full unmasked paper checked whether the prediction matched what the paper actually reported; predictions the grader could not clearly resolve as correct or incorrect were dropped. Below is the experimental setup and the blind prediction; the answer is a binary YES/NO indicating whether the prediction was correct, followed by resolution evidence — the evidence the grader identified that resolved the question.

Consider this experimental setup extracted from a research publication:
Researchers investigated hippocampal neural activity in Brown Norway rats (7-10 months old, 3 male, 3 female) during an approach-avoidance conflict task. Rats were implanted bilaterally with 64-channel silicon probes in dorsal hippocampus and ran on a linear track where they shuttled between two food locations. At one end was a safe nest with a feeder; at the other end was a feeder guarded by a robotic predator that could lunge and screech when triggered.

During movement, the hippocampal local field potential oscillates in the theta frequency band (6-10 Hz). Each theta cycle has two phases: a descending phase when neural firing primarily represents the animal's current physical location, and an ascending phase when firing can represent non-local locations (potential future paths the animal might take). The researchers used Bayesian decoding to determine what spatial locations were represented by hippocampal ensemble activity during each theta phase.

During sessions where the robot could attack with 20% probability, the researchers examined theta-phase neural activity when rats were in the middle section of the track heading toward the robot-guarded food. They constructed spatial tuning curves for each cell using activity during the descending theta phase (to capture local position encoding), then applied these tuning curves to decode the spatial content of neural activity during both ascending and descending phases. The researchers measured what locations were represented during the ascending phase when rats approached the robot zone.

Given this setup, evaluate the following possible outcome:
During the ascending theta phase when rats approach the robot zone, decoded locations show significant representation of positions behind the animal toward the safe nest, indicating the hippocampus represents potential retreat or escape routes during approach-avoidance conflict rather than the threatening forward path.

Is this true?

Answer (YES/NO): NO